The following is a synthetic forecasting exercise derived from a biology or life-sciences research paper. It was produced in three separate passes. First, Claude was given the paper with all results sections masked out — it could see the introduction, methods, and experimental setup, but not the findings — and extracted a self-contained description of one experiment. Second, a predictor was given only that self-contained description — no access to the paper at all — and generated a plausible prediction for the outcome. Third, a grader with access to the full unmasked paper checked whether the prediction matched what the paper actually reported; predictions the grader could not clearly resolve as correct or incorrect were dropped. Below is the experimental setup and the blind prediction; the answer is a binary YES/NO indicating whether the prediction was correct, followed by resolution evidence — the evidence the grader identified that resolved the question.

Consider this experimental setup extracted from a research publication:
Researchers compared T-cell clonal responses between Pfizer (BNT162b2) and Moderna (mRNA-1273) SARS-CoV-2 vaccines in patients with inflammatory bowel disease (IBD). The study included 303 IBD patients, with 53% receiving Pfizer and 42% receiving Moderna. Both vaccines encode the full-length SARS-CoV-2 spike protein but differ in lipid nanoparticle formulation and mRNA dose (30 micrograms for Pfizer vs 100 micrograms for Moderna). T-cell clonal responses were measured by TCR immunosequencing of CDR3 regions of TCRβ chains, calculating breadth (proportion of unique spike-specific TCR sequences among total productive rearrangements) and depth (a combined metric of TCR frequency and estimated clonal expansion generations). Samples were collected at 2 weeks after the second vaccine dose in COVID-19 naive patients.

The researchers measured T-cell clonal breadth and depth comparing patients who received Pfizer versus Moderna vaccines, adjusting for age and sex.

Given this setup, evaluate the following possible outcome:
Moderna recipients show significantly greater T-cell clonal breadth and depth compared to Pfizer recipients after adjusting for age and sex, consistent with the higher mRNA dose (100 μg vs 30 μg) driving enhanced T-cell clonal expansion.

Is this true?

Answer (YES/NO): NO